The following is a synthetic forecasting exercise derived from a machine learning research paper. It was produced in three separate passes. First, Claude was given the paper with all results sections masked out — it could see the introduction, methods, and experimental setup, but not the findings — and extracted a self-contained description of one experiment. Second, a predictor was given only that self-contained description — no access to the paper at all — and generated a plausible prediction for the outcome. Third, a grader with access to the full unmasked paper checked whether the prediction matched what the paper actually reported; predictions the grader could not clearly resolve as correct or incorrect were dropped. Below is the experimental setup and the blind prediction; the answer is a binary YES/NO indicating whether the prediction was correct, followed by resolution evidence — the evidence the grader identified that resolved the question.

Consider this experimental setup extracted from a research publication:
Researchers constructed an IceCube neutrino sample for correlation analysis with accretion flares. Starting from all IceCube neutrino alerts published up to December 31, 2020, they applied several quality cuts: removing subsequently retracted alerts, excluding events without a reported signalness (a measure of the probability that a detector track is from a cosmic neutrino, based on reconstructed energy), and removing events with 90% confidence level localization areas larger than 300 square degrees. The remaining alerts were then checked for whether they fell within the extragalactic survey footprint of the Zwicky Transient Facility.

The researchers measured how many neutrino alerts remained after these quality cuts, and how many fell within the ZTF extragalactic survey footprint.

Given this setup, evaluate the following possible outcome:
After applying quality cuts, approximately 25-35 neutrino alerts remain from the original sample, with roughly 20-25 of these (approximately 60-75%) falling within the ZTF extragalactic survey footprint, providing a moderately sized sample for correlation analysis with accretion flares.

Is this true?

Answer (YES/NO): NO